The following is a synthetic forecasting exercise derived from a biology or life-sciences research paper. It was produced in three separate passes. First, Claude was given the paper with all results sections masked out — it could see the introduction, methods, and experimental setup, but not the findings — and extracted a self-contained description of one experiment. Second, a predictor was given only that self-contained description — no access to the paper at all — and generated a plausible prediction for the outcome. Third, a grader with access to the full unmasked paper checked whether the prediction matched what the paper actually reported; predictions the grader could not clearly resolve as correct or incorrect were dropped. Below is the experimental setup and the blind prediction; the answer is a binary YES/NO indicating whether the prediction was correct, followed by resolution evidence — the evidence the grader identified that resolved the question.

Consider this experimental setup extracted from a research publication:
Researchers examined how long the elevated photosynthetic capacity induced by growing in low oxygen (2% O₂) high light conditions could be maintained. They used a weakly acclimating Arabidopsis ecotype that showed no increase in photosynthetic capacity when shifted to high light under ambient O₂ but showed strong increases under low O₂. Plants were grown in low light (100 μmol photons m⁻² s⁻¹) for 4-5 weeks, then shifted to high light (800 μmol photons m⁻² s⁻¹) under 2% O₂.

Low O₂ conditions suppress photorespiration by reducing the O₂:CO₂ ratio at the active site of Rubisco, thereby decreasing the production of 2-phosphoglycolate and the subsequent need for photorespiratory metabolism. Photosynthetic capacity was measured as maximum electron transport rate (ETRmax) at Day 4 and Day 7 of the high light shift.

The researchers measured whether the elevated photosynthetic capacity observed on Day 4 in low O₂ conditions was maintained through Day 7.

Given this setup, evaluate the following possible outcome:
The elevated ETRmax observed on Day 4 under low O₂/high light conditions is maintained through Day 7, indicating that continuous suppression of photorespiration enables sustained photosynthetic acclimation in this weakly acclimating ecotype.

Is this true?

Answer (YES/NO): NO